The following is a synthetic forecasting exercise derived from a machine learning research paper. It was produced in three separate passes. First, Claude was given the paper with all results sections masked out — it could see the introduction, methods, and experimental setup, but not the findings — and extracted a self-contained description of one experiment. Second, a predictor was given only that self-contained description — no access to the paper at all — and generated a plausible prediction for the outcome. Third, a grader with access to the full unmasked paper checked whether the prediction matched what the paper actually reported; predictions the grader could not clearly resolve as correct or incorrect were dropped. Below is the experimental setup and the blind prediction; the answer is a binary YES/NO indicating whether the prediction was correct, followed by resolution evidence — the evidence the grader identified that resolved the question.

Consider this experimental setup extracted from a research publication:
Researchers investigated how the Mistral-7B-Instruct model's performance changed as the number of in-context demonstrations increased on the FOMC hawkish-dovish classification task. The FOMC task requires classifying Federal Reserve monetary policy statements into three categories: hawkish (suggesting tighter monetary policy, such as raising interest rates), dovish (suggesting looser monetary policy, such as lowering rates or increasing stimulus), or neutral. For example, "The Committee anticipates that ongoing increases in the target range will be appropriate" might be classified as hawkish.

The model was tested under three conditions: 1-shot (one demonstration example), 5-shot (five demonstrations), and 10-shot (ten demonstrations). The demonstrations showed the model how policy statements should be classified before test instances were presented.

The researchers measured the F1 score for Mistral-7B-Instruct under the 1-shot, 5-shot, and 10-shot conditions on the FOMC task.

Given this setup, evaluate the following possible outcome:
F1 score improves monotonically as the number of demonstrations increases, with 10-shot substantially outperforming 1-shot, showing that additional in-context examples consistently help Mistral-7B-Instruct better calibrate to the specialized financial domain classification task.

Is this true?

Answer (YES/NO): NO